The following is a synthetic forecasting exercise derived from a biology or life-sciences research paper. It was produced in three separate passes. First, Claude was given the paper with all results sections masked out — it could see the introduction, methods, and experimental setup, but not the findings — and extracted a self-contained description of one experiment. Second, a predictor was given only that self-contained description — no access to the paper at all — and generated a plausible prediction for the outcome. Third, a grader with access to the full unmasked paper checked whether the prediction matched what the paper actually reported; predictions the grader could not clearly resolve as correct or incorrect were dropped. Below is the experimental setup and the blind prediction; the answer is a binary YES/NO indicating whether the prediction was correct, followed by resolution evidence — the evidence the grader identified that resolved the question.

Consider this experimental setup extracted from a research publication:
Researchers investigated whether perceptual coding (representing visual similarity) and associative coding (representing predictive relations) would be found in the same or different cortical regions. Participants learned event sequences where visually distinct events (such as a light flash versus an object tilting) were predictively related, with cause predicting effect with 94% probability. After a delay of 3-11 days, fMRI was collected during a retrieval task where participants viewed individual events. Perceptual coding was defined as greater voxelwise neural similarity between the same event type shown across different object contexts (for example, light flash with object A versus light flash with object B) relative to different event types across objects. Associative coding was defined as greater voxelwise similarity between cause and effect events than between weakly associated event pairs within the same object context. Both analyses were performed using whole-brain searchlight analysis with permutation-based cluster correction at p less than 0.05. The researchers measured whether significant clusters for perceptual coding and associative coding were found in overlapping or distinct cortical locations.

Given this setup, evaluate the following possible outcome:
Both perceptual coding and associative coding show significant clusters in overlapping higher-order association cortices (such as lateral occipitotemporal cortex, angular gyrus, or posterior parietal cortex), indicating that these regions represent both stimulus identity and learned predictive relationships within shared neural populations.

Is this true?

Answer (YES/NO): NO